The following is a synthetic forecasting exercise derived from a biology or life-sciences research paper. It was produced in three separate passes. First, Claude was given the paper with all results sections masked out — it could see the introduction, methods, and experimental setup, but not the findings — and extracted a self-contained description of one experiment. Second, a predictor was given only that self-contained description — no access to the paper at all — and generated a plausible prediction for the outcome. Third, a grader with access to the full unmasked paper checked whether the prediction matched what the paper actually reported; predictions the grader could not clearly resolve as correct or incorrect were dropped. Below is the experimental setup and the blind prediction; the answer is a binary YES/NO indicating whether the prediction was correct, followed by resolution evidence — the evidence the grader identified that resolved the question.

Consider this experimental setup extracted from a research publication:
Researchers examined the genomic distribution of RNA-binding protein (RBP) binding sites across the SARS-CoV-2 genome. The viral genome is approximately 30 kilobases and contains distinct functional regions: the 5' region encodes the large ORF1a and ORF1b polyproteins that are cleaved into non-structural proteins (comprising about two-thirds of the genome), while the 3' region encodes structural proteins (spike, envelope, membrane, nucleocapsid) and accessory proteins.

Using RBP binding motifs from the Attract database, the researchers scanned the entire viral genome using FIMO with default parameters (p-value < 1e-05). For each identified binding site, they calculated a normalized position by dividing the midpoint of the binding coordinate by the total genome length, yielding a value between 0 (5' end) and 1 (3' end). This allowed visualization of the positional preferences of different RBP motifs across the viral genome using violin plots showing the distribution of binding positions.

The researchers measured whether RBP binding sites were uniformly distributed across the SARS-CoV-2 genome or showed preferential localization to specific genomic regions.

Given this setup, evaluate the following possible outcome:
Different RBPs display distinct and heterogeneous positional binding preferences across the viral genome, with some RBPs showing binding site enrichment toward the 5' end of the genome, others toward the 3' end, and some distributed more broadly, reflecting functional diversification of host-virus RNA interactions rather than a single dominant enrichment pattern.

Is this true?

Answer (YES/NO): NO